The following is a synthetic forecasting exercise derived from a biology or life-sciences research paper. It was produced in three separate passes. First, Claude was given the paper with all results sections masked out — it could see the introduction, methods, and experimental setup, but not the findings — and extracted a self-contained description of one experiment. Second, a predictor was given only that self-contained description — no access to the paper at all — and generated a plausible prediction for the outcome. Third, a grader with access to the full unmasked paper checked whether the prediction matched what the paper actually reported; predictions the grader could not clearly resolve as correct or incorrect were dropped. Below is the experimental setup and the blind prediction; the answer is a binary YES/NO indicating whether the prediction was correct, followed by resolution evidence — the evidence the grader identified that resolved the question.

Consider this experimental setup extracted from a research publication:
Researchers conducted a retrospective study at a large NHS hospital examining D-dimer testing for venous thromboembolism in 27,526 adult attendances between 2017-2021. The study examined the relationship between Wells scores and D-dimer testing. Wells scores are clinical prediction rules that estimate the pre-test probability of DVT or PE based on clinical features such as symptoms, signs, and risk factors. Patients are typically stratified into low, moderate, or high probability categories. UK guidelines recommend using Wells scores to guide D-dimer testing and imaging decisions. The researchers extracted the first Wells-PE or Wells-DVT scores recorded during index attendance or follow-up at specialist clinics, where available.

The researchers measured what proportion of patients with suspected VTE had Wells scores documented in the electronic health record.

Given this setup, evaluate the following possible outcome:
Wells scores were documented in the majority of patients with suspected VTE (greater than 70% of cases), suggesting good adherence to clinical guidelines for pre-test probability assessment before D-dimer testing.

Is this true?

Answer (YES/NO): NO